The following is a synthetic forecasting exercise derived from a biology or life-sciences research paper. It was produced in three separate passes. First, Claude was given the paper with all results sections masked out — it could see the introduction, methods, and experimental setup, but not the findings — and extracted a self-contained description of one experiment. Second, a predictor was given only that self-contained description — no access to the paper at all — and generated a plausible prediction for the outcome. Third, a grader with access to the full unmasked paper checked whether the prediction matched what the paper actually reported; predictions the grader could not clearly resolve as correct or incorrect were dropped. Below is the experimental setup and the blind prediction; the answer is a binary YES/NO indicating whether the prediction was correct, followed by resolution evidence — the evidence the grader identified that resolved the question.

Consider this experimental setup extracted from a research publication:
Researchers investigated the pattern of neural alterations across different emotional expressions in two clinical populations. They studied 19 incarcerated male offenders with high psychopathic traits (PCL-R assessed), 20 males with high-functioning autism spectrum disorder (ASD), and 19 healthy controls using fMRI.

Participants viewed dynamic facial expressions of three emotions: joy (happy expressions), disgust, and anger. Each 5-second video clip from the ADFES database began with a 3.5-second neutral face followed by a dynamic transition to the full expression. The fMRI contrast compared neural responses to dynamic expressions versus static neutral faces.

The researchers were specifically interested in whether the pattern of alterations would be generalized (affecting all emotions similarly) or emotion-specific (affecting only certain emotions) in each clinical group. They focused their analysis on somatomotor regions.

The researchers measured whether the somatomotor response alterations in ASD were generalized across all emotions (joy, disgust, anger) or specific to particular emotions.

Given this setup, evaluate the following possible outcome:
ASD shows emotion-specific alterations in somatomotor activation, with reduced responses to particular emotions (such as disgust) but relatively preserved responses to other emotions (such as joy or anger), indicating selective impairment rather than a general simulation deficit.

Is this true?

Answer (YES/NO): YES